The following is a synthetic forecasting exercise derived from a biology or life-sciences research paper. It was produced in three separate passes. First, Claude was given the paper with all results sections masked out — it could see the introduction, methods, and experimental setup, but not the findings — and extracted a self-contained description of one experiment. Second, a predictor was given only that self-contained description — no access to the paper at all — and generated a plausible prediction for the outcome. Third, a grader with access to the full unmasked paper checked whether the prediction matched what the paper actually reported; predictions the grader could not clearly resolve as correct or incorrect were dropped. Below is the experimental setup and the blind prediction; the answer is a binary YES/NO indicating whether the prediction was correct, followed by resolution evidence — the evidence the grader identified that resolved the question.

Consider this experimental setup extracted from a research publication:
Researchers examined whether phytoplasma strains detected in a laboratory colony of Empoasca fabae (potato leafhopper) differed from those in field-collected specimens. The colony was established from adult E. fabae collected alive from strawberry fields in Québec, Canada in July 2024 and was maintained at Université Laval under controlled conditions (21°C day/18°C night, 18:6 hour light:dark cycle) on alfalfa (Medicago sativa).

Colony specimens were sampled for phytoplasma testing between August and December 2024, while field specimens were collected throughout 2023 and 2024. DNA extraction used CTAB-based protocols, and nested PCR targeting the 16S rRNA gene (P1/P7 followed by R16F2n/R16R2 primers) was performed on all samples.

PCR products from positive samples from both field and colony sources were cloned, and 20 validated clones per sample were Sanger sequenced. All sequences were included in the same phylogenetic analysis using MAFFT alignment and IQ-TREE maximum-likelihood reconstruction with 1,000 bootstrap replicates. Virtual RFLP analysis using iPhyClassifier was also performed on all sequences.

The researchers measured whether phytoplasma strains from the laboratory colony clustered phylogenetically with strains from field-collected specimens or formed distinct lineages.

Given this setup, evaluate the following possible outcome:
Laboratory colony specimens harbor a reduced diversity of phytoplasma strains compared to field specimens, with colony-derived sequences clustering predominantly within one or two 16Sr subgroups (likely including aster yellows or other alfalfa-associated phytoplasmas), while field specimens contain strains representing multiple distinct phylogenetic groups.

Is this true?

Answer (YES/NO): NO